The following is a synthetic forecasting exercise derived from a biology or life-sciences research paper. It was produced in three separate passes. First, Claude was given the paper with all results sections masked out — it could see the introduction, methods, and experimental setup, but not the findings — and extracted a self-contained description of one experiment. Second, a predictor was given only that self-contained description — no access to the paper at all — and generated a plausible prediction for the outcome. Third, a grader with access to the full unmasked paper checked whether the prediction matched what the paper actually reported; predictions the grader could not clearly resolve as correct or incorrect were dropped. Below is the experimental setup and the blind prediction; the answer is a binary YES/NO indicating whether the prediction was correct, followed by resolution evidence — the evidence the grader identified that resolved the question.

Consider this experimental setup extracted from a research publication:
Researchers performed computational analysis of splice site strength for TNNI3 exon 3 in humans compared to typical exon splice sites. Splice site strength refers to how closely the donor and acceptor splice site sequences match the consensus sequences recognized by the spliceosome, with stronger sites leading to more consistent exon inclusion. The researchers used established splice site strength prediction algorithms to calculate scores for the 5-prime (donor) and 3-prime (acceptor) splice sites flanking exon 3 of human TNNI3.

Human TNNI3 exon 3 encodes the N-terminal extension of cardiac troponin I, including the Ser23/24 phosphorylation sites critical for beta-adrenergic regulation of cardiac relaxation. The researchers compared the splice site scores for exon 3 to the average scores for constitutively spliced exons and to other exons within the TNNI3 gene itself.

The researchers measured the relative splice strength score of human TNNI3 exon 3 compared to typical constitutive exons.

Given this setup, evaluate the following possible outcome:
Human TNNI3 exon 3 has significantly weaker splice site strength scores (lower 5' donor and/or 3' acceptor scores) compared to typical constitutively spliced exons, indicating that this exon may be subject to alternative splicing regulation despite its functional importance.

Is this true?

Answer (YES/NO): YES